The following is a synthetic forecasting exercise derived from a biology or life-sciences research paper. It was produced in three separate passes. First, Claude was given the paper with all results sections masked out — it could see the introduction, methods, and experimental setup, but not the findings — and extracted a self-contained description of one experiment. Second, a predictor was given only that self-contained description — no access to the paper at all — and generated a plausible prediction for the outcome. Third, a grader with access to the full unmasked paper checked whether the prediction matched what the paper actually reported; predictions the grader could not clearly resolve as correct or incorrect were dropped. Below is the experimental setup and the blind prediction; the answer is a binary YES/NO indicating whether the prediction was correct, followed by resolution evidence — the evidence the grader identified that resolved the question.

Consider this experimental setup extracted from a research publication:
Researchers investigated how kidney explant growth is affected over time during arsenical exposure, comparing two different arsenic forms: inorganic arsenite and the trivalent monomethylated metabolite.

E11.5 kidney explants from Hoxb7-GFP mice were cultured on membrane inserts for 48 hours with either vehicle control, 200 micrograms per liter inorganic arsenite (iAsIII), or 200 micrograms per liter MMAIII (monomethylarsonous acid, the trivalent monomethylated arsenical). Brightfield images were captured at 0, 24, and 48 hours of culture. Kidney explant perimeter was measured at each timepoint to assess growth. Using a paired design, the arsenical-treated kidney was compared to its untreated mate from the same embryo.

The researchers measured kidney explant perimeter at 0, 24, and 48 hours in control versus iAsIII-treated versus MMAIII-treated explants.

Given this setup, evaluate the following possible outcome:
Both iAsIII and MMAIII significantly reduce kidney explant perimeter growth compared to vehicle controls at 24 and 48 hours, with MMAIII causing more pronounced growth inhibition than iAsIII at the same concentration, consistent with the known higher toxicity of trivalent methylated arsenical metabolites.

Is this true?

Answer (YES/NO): NO